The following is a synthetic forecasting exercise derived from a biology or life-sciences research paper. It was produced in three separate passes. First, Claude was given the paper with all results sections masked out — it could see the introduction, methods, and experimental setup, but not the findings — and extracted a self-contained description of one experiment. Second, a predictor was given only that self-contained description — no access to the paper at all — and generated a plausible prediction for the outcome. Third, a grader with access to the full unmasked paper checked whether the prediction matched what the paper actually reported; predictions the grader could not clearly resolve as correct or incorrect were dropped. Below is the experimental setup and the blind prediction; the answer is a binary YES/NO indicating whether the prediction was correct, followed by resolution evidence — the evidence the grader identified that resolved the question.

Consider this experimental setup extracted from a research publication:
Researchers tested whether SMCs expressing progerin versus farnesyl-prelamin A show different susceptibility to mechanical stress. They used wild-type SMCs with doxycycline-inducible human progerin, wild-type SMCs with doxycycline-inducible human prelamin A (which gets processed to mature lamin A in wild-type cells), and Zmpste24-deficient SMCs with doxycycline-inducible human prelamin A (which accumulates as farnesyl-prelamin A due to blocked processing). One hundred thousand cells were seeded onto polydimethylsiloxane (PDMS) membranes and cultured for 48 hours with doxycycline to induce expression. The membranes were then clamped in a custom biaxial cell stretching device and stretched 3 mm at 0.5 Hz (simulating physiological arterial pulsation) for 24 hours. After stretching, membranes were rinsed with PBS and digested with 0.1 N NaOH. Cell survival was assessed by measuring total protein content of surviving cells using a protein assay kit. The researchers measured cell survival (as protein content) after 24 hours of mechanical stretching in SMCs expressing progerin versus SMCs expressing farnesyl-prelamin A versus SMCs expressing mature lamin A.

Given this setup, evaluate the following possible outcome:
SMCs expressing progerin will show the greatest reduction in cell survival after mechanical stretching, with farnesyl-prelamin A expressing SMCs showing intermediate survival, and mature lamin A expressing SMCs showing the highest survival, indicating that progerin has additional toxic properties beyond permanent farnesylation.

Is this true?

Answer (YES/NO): NO